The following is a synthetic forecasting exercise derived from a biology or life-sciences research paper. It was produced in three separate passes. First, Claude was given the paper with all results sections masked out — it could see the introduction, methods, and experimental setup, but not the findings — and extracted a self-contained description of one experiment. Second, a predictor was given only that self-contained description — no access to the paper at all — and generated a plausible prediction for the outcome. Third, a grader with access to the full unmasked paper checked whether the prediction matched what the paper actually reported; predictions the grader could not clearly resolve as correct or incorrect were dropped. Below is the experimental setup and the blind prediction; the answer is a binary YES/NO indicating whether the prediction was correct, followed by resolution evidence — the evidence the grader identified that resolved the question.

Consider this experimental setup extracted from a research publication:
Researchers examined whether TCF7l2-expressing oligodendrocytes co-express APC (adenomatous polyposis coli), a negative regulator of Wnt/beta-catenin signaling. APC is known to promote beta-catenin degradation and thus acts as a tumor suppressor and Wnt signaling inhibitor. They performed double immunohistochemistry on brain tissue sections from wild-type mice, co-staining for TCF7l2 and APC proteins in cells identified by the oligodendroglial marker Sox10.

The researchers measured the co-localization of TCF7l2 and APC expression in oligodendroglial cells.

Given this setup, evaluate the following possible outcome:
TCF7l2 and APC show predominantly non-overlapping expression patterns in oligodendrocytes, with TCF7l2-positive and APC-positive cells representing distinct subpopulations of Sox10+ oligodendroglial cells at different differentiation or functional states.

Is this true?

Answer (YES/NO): NO